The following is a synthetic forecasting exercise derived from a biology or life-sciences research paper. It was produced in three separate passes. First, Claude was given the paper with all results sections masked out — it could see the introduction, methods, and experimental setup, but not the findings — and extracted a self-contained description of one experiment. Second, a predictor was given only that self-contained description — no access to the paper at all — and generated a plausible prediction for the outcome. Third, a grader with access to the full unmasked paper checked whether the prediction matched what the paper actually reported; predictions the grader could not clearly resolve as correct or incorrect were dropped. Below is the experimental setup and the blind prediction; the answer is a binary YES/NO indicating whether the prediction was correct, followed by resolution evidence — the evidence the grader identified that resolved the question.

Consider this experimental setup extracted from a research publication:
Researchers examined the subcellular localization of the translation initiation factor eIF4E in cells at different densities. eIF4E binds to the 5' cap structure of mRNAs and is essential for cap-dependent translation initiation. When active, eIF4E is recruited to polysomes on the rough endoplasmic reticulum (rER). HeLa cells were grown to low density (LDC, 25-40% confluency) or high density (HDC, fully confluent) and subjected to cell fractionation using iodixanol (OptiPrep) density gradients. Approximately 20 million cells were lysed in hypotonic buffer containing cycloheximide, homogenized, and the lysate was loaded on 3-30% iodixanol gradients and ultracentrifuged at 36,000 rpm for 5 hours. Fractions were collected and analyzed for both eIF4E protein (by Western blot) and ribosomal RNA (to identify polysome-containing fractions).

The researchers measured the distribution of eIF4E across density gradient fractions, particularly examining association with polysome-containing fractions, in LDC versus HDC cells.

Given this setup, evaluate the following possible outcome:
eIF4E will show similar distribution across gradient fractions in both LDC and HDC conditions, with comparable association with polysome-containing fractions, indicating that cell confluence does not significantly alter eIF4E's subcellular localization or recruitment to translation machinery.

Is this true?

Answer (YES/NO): NO